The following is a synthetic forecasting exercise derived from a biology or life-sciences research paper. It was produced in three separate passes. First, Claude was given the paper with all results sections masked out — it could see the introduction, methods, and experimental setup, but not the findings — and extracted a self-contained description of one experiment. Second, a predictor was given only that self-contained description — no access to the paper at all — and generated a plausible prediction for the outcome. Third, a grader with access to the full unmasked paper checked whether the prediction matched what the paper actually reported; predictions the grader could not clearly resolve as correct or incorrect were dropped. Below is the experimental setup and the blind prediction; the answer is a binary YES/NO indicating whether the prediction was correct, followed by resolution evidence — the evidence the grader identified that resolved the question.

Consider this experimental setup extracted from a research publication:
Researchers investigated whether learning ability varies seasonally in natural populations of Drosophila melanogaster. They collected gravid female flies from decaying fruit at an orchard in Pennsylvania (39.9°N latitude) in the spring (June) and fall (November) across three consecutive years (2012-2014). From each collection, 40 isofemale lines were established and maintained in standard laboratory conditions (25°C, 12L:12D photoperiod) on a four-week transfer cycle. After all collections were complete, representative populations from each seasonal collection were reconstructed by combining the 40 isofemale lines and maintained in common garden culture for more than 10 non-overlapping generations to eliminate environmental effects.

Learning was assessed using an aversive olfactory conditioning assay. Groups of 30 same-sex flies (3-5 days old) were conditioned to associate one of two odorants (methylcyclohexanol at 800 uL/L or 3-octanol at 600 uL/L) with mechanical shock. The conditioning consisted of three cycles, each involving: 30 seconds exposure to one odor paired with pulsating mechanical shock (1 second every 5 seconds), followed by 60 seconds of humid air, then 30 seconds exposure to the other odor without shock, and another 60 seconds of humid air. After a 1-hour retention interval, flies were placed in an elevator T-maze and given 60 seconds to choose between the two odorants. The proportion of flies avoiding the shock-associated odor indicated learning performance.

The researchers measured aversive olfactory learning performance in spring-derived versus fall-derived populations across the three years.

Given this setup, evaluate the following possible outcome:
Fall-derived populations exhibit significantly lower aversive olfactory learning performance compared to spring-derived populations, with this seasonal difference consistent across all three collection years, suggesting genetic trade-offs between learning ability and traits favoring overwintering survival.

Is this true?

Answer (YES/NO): NO